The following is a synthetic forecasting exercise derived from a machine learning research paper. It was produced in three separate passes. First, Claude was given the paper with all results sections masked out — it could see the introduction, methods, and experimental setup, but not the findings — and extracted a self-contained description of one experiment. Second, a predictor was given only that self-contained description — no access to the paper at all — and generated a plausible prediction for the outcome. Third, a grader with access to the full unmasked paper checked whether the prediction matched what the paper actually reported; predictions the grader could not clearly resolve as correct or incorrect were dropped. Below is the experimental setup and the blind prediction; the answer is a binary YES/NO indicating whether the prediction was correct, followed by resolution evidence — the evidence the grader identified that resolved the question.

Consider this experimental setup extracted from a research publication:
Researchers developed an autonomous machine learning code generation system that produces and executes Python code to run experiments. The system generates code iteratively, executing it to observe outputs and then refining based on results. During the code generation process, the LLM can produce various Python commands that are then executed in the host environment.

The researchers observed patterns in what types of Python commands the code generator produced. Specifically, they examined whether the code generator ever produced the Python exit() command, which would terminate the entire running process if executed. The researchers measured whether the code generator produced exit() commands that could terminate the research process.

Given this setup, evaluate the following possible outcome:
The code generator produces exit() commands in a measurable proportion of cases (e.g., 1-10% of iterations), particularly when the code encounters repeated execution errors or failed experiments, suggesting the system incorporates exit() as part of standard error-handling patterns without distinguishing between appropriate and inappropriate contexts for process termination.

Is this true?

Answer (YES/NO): NO